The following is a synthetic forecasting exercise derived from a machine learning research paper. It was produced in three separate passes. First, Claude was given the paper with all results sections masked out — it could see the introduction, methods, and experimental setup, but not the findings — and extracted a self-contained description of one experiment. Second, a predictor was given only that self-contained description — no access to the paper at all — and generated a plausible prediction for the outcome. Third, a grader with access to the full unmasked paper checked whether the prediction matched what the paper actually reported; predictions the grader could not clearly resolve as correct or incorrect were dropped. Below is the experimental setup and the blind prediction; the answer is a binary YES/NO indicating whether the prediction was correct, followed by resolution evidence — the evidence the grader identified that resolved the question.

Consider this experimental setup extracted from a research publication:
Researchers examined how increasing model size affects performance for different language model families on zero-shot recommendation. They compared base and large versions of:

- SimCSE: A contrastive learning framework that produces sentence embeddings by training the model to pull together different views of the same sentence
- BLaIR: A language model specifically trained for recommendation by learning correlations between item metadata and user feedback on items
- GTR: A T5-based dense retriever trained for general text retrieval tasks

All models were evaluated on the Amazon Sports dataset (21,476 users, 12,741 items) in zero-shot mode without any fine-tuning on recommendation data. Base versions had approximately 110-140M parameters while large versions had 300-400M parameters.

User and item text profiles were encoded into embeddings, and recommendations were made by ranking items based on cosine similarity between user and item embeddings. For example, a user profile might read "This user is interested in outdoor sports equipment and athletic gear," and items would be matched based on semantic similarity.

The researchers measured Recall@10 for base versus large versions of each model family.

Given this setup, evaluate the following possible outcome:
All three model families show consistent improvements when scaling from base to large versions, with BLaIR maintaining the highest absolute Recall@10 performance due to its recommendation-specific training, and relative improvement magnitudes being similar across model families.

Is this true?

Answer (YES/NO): NO